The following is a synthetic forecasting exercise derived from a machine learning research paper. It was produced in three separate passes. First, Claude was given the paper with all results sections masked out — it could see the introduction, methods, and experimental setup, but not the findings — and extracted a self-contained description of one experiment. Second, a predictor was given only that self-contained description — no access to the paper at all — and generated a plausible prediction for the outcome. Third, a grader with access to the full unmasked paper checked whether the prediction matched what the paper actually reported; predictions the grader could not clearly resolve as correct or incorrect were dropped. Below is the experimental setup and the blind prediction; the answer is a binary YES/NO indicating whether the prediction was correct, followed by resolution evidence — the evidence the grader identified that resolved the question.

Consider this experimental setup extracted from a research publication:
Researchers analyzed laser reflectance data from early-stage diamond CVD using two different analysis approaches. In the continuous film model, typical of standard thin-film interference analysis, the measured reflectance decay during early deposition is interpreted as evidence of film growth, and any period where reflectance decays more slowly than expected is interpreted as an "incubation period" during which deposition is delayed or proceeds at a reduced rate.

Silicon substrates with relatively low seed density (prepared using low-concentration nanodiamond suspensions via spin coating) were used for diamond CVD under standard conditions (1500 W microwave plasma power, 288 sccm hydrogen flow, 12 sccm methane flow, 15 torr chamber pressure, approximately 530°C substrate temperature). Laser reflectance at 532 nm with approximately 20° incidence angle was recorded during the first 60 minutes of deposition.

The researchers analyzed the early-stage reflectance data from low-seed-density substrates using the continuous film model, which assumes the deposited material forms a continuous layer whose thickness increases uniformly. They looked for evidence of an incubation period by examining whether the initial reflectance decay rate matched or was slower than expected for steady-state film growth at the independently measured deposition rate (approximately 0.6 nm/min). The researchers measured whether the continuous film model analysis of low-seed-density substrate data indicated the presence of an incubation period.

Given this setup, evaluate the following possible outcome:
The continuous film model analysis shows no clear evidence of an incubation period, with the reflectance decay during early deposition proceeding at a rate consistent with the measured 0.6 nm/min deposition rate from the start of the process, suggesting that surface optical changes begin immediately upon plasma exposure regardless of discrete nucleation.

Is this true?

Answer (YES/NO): NO